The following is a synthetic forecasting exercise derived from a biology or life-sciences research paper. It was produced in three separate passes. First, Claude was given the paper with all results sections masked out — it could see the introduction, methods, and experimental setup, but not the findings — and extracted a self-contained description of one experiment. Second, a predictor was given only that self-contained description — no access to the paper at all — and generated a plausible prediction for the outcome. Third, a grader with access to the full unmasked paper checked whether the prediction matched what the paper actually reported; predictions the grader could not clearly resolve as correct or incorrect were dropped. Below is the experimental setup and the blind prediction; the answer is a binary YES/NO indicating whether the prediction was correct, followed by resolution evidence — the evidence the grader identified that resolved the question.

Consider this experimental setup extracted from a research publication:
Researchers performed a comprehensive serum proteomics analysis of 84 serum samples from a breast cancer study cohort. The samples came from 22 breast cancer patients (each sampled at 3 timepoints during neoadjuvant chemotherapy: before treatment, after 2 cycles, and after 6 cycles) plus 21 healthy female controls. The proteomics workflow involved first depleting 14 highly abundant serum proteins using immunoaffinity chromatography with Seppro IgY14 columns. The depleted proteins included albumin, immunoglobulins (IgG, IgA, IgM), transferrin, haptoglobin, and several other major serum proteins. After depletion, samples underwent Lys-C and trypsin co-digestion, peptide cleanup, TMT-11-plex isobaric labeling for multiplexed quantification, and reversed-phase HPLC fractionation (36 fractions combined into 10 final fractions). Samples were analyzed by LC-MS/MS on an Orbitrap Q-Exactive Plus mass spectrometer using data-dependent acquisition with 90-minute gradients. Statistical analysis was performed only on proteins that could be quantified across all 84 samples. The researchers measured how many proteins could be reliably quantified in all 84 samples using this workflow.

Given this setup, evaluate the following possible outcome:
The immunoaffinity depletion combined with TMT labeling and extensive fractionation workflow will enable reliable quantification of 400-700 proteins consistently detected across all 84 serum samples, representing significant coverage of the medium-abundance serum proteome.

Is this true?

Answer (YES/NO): NO